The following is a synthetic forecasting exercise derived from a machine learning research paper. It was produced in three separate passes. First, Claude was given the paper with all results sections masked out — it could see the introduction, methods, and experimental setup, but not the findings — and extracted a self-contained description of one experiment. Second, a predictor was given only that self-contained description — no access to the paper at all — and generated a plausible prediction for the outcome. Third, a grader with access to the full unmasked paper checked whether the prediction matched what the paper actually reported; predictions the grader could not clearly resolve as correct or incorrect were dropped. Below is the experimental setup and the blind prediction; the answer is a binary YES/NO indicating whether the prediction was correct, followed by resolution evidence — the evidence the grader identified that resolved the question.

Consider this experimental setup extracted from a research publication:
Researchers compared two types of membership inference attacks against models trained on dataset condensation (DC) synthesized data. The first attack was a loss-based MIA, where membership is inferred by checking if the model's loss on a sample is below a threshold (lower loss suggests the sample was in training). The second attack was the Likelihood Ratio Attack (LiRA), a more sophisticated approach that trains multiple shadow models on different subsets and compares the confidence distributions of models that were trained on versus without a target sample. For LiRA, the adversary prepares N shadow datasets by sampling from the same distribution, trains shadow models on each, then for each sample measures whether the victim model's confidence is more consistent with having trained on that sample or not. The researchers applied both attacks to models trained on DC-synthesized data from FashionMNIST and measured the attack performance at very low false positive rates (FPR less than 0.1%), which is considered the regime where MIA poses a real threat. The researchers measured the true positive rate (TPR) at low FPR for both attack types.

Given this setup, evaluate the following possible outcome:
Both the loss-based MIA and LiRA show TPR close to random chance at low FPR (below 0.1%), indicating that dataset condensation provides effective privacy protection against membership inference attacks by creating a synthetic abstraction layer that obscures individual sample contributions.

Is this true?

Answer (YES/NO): YES